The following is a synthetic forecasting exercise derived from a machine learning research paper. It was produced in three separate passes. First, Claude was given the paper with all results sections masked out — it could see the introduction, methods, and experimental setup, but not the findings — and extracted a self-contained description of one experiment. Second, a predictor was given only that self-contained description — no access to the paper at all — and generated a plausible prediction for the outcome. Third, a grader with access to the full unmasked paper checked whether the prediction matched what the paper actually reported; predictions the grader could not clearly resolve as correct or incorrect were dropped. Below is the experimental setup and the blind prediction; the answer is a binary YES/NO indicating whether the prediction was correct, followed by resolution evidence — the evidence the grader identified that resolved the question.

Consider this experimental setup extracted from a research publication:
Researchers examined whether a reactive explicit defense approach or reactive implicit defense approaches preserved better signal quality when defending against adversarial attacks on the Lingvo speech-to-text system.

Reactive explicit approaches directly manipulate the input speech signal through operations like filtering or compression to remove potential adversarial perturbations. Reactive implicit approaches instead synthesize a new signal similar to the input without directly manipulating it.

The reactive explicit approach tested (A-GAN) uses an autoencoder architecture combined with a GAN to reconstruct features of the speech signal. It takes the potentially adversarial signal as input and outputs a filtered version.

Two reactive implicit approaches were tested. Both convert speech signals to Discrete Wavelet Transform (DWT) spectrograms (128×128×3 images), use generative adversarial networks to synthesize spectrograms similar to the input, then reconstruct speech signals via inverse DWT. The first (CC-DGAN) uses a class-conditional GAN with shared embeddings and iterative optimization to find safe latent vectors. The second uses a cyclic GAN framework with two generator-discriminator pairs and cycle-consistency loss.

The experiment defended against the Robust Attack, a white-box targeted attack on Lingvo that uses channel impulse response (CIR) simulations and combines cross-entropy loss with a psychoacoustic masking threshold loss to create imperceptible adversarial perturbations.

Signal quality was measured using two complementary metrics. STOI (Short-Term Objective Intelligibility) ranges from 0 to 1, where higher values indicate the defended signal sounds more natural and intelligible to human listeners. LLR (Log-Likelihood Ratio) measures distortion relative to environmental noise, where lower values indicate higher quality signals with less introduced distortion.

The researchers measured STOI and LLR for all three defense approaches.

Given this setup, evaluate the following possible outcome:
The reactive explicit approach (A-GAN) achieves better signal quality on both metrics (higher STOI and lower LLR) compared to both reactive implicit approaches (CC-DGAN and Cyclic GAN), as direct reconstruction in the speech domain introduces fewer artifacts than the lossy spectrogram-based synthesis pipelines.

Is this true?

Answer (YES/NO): YES